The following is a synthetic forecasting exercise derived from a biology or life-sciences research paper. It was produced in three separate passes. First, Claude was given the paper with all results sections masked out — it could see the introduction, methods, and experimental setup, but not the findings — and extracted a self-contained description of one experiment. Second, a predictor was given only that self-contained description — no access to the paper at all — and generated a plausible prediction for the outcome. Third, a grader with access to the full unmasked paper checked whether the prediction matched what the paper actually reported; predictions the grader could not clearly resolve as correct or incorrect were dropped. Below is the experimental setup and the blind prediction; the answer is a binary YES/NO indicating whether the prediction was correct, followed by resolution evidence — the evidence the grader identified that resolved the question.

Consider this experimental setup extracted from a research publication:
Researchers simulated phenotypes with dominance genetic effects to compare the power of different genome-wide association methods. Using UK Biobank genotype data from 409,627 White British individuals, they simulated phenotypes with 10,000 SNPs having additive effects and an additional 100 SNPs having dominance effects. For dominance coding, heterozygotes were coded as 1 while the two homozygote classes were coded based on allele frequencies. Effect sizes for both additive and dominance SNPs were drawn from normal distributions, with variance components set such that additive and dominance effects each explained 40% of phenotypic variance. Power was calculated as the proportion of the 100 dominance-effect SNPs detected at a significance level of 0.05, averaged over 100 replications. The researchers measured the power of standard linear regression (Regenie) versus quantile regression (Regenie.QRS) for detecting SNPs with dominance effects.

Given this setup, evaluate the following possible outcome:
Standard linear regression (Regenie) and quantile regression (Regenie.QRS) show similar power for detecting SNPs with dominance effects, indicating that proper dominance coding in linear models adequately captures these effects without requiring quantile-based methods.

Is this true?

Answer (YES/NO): NO